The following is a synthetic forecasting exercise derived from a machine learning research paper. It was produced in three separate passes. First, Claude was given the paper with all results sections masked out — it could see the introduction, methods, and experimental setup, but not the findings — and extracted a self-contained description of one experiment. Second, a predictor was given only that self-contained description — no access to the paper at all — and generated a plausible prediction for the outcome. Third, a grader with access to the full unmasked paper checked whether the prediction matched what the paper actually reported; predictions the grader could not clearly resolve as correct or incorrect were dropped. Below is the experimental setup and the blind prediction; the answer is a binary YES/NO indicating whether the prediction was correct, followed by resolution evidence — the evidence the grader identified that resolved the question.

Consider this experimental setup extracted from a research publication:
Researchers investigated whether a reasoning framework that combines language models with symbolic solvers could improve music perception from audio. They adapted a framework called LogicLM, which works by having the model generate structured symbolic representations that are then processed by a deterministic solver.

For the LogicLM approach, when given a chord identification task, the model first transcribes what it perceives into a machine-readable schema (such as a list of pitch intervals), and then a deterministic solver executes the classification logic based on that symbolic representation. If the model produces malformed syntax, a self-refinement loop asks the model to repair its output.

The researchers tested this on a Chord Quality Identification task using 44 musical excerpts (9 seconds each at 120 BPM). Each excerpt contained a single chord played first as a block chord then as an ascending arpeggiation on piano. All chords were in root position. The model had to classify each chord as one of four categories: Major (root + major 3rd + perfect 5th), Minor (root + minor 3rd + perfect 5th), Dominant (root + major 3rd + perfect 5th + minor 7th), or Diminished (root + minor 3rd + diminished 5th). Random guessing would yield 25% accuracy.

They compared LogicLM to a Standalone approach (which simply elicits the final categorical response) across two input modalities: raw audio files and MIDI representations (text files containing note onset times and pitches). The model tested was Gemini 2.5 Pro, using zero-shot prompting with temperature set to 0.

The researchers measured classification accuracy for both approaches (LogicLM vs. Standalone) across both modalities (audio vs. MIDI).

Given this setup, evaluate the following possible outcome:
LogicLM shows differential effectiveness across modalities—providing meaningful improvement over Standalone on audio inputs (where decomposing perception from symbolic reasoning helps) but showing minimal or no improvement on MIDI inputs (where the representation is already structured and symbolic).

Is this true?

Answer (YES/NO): NO